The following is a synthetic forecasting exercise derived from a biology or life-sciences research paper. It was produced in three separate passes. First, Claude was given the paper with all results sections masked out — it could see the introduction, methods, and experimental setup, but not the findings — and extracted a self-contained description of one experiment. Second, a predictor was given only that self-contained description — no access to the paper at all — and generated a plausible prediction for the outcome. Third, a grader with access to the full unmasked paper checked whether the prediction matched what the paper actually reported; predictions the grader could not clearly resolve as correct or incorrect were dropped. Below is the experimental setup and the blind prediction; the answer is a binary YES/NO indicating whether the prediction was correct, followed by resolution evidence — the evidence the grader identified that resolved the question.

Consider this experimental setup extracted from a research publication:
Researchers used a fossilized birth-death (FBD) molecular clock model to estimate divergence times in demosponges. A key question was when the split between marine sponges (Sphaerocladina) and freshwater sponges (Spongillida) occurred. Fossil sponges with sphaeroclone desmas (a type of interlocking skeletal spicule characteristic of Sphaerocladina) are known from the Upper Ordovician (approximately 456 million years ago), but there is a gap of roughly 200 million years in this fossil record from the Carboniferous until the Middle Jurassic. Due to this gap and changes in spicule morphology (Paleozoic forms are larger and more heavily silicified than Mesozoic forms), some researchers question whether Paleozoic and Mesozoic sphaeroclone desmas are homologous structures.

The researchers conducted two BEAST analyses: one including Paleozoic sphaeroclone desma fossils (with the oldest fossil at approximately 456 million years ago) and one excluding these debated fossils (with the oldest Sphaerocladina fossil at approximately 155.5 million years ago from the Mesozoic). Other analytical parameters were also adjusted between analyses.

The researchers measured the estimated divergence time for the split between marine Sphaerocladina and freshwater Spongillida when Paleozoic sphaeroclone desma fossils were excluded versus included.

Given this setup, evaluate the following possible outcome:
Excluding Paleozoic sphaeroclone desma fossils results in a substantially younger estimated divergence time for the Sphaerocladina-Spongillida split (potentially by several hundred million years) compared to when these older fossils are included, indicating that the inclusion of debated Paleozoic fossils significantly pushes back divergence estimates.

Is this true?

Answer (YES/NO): NO